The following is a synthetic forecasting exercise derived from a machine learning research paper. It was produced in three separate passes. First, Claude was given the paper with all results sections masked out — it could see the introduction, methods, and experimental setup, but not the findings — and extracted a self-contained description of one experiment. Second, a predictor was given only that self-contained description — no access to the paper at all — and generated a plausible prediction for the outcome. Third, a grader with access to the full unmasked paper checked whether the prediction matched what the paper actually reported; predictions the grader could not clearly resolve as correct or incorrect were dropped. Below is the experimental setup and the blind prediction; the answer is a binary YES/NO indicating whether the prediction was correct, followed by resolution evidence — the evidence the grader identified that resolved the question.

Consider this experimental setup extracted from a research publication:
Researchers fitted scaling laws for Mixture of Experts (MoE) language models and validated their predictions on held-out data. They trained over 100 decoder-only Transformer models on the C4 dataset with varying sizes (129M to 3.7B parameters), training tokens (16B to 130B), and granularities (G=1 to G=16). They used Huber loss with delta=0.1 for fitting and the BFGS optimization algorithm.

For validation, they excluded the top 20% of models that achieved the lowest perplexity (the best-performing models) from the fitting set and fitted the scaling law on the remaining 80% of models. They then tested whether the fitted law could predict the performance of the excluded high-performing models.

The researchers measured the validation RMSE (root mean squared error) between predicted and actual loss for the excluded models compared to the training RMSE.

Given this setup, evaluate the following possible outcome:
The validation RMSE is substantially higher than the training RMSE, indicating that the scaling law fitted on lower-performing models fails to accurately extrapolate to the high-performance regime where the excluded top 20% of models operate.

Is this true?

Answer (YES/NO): NO